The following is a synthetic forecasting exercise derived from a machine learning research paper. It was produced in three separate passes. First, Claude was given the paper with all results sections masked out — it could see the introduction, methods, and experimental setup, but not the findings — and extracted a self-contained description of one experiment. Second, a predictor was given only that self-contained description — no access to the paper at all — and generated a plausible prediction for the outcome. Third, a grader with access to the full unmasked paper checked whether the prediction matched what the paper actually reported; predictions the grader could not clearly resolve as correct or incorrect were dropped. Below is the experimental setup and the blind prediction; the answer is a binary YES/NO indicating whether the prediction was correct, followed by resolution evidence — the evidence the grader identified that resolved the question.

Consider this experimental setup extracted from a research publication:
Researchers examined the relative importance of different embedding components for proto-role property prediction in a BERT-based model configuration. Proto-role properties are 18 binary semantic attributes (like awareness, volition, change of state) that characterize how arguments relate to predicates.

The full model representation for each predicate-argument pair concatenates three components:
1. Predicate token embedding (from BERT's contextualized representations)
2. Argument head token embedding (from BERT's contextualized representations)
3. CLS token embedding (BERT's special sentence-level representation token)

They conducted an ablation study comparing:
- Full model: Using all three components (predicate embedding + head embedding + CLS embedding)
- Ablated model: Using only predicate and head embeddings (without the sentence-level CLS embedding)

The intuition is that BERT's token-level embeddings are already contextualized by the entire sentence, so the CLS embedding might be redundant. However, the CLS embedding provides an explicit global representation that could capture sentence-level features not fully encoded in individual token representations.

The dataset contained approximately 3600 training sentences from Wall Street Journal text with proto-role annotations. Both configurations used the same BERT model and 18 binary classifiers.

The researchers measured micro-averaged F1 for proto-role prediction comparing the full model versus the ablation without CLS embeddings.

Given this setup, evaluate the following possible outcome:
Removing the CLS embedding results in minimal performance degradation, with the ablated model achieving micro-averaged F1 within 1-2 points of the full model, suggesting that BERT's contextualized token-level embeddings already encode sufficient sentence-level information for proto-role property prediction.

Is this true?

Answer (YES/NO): NO